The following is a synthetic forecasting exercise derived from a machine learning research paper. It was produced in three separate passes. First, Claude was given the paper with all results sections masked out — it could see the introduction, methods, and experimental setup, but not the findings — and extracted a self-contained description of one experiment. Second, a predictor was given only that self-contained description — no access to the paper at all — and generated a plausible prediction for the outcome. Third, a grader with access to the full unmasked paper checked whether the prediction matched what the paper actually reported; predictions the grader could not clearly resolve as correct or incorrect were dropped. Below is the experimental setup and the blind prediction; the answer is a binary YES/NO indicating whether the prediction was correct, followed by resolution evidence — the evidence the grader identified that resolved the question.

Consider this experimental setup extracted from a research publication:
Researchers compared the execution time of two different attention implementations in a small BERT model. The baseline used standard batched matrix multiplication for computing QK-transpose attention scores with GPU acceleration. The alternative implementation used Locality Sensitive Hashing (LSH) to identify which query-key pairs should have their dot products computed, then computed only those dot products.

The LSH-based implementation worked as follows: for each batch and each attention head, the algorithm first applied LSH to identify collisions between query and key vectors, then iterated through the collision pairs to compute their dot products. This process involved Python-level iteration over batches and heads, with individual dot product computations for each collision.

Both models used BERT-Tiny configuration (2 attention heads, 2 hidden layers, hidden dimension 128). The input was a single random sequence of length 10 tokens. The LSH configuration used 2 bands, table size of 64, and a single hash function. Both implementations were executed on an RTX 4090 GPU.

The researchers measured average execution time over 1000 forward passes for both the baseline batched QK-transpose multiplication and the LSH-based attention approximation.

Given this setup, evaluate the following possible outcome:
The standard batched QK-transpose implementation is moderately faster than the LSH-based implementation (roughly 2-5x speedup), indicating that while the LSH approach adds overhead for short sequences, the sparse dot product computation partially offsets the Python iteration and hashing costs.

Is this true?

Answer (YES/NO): NO